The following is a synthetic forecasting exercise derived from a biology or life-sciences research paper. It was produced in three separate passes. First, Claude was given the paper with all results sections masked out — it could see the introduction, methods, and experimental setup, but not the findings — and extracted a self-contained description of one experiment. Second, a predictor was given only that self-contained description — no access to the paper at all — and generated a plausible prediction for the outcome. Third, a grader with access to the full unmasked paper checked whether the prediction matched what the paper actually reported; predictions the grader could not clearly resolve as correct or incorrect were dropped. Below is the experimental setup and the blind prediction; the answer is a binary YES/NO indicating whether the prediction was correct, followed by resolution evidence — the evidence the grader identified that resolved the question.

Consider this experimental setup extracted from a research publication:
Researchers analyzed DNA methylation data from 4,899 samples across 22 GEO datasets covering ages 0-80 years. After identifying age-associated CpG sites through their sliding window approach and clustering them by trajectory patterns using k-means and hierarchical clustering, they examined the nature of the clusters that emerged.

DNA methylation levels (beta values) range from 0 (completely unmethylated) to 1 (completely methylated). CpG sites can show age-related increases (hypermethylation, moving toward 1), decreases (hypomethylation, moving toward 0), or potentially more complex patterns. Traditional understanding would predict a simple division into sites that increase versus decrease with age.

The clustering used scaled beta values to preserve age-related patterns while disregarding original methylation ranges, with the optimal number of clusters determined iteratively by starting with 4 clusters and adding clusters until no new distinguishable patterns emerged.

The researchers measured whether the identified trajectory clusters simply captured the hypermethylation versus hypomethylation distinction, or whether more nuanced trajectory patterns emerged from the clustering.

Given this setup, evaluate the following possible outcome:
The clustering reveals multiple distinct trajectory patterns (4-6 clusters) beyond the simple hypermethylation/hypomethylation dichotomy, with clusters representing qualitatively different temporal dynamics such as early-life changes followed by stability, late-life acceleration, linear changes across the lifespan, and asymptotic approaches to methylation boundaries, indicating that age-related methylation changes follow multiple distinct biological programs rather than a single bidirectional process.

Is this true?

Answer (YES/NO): YES